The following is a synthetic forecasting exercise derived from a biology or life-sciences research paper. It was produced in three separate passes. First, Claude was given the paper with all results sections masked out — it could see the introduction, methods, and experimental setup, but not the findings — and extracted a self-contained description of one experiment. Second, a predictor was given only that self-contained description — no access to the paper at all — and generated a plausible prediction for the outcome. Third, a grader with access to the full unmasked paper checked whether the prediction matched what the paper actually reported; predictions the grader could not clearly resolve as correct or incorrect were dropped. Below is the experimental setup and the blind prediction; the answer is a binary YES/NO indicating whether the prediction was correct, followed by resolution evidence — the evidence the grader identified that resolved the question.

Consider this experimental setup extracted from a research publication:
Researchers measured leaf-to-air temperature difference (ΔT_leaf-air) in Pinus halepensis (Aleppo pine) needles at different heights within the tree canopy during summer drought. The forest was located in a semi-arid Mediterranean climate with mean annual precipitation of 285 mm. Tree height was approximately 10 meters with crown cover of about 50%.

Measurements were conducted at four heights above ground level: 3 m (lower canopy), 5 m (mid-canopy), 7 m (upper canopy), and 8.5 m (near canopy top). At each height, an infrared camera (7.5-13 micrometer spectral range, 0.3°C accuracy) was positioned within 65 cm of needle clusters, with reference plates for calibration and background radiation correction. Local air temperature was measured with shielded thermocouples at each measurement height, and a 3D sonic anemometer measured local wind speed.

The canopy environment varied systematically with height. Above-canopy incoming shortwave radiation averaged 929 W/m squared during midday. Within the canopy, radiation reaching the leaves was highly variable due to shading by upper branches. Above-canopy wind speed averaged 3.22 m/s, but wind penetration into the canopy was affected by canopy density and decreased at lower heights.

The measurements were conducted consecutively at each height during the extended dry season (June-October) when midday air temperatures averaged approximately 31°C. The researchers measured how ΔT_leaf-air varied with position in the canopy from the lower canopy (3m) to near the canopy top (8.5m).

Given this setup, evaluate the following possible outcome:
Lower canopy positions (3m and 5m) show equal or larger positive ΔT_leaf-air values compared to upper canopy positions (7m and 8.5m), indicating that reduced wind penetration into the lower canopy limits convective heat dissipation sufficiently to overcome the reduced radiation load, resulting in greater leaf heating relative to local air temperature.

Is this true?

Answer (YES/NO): YES